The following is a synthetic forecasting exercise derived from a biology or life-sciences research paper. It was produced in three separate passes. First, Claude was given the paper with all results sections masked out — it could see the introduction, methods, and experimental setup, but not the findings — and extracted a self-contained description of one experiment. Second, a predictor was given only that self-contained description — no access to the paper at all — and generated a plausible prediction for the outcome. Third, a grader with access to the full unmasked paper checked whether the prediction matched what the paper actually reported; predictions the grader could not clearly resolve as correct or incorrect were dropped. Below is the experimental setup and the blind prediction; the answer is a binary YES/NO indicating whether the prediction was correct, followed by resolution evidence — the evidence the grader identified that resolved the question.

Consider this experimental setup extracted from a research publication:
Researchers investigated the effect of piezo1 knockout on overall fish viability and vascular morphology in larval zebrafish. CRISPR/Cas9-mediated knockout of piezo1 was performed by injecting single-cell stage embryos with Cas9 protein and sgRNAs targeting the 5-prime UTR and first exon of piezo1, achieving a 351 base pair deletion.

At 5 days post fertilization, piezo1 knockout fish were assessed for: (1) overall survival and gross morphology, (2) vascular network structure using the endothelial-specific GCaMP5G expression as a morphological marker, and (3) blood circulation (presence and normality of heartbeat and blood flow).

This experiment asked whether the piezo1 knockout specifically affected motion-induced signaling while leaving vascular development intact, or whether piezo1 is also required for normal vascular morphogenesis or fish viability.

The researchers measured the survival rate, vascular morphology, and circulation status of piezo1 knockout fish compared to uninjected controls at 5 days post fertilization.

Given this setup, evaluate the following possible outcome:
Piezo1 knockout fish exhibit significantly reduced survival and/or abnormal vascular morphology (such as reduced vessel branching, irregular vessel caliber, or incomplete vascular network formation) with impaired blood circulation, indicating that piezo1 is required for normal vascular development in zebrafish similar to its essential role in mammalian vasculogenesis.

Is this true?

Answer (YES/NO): NO